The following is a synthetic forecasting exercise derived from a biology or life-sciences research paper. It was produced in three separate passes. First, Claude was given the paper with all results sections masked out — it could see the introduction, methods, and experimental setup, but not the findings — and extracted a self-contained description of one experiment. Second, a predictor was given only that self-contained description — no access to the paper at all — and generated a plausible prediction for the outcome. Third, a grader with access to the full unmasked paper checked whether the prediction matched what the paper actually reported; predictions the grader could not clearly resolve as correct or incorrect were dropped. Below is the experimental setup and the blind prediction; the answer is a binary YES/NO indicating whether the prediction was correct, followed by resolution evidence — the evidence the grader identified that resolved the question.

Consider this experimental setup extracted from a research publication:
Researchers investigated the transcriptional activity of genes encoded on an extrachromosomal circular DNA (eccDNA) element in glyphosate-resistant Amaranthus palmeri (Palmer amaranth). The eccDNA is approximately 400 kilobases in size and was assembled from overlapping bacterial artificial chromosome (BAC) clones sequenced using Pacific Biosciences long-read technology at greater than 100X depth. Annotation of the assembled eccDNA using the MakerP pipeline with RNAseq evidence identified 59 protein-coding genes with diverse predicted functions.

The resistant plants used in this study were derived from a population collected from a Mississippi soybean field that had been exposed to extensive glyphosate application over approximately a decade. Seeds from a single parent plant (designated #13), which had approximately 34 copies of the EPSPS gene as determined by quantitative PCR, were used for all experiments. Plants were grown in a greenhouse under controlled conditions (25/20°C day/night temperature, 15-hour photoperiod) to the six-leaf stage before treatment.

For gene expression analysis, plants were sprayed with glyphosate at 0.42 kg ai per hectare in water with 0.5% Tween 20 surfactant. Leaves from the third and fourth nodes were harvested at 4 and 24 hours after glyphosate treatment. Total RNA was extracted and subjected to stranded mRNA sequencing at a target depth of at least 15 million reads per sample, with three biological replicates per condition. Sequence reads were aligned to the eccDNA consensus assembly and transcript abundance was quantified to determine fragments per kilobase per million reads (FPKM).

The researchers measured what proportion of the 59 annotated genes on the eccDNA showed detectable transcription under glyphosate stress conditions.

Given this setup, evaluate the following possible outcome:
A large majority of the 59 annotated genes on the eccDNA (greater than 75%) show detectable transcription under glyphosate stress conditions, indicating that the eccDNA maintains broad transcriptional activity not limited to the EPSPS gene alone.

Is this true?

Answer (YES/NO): NO